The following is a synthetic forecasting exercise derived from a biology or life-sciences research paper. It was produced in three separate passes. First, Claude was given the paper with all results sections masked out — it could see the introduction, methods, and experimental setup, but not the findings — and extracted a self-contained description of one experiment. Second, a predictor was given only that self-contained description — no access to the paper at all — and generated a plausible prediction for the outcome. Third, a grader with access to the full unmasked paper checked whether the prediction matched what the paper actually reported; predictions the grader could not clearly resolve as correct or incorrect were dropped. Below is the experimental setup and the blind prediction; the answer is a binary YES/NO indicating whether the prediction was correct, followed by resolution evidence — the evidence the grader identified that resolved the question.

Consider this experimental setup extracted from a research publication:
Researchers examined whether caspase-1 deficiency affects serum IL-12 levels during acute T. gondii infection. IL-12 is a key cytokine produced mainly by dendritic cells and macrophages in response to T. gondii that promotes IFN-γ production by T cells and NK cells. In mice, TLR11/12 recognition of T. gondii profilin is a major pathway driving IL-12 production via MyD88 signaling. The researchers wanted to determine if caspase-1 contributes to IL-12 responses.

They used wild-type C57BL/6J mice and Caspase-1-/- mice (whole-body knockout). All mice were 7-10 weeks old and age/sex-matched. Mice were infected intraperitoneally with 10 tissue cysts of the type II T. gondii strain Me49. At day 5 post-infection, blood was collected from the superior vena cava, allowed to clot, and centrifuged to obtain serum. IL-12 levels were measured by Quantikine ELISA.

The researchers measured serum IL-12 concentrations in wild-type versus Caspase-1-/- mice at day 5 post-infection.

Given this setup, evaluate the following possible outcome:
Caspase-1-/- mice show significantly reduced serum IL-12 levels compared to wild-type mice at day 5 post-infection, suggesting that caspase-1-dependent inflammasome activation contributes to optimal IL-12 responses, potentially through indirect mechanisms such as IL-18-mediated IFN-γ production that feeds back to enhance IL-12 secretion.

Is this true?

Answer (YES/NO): NO